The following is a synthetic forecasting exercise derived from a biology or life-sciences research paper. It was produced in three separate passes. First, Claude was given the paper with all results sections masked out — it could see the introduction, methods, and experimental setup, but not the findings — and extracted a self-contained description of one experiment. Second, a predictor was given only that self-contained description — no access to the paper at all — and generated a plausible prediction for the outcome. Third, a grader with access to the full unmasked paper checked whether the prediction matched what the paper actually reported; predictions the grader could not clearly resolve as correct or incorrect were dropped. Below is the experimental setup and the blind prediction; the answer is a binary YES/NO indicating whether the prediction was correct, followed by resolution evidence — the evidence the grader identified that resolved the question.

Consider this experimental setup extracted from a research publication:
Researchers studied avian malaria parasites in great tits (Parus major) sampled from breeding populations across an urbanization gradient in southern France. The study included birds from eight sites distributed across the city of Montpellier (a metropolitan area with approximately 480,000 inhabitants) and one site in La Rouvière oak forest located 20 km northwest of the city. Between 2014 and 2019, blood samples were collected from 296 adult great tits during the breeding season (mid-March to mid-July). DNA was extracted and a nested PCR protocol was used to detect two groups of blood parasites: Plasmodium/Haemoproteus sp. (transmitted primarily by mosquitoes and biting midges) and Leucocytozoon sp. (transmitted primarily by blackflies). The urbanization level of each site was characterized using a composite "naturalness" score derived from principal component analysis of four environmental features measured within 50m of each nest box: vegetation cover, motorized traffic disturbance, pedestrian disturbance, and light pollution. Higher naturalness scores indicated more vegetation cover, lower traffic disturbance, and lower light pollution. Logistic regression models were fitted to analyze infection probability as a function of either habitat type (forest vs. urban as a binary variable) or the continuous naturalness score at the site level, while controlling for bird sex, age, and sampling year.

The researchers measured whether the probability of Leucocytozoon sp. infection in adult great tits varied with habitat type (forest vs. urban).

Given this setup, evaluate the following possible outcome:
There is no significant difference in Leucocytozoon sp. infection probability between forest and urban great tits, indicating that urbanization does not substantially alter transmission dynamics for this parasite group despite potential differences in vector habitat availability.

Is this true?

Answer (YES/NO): YES